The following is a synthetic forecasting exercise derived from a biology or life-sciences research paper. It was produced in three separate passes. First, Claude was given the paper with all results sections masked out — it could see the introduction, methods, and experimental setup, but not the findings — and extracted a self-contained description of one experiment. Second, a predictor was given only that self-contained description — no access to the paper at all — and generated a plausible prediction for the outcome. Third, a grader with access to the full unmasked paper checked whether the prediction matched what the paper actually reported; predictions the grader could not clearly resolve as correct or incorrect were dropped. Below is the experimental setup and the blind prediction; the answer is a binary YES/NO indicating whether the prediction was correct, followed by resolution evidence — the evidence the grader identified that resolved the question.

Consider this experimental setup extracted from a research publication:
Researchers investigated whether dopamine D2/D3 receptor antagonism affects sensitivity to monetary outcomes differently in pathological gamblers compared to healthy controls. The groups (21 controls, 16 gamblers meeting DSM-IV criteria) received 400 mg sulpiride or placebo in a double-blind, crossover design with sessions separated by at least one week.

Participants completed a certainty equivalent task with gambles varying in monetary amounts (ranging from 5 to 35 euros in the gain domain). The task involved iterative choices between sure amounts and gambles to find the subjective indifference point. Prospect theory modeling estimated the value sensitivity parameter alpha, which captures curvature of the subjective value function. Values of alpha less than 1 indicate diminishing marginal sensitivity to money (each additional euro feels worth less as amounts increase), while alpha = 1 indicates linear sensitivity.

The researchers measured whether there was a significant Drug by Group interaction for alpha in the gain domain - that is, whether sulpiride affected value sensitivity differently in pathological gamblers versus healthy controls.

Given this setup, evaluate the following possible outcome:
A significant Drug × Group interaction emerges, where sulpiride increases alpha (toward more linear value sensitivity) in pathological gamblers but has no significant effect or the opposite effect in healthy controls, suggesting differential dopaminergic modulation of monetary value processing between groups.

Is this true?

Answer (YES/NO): NO